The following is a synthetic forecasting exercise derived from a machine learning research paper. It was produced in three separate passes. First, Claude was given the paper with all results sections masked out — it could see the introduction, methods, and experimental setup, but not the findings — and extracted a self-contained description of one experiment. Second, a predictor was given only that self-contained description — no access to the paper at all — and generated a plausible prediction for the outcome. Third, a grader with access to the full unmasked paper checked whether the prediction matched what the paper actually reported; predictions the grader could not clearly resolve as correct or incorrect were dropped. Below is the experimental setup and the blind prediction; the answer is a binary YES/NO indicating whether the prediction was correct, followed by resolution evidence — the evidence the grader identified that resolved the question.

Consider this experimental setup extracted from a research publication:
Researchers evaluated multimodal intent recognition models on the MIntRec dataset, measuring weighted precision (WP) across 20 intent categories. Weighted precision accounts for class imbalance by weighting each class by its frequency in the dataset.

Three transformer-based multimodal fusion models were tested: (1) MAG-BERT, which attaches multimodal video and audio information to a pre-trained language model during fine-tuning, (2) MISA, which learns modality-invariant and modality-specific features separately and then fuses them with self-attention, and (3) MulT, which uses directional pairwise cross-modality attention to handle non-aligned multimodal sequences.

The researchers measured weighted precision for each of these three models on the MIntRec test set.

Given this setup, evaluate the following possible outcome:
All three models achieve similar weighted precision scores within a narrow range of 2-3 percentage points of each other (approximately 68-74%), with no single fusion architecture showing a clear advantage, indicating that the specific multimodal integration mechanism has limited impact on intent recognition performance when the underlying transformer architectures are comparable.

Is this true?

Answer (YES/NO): YES